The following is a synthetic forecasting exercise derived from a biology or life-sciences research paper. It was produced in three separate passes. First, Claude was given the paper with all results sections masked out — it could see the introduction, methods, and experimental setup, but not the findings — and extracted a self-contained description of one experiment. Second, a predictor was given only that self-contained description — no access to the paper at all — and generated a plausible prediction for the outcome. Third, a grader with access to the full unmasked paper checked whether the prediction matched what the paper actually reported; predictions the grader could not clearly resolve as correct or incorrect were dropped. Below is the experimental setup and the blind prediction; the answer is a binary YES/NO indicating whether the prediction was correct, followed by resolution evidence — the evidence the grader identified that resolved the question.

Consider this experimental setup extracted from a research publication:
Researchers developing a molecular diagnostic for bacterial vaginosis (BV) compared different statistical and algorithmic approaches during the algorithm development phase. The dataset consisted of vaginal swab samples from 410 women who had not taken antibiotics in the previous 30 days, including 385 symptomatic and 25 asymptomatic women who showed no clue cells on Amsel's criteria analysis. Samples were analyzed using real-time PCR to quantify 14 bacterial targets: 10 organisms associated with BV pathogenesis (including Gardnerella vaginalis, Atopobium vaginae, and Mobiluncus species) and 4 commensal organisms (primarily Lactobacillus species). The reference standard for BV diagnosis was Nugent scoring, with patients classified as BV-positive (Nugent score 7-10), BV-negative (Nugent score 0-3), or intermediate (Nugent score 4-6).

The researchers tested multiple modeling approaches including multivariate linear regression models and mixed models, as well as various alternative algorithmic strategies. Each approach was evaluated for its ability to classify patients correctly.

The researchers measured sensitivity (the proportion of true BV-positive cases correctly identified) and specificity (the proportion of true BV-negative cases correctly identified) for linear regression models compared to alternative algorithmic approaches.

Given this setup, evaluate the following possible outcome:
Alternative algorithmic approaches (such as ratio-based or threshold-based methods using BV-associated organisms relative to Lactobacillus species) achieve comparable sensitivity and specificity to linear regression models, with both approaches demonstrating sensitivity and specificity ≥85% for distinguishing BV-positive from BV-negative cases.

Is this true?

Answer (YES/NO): NO